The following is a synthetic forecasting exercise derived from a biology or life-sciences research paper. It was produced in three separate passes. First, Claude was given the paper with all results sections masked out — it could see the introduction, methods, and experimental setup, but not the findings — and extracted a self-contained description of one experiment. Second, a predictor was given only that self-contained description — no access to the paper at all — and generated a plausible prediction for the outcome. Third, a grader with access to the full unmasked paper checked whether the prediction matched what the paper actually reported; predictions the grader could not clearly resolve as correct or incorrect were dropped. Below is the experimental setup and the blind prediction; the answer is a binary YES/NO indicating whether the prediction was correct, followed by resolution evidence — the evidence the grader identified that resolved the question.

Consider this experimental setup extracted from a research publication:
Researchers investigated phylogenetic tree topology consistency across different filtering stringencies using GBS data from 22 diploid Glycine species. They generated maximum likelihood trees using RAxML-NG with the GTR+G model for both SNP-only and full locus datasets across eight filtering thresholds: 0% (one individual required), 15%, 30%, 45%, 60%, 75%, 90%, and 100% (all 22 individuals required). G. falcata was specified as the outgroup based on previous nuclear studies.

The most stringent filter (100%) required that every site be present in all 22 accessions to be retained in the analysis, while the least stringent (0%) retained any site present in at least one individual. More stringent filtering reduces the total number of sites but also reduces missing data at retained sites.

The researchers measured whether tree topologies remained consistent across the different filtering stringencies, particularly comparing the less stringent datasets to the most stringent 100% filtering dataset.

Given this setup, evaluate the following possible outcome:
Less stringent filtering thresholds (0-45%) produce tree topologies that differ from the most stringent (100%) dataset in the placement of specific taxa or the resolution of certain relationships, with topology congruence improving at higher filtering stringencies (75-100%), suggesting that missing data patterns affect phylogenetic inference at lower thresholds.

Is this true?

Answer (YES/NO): NO